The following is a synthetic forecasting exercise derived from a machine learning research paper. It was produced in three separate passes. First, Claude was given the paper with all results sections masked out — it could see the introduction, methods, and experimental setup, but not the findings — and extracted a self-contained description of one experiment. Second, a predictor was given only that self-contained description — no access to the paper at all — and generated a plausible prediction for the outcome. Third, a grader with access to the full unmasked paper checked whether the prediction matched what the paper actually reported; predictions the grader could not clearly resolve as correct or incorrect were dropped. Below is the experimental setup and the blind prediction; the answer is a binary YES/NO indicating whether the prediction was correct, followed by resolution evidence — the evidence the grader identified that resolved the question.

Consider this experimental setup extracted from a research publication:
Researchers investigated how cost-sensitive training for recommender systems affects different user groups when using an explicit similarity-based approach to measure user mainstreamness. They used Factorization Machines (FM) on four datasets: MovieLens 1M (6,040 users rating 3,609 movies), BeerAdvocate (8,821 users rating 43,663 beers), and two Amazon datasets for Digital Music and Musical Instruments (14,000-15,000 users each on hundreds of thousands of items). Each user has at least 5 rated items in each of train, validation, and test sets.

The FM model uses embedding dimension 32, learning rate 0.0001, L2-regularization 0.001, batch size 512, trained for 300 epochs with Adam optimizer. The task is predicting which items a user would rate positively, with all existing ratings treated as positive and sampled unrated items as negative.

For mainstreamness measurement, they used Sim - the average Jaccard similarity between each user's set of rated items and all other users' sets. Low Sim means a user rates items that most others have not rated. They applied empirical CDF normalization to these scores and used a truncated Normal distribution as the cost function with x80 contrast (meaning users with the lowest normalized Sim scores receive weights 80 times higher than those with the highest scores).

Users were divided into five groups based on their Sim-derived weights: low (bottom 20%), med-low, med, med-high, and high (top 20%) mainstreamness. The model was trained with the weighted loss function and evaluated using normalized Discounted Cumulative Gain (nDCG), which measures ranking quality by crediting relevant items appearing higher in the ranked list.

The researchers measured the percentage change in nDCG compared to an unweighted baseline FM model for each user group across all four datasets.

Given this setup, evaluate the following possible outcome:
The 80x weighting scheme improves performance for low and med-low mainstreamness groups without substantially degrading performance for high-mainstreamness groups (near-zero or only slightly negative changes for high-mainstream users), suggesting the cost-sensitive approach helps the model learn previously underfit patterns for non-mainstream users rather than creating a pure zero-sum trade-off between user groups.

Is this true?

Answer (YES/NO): NO